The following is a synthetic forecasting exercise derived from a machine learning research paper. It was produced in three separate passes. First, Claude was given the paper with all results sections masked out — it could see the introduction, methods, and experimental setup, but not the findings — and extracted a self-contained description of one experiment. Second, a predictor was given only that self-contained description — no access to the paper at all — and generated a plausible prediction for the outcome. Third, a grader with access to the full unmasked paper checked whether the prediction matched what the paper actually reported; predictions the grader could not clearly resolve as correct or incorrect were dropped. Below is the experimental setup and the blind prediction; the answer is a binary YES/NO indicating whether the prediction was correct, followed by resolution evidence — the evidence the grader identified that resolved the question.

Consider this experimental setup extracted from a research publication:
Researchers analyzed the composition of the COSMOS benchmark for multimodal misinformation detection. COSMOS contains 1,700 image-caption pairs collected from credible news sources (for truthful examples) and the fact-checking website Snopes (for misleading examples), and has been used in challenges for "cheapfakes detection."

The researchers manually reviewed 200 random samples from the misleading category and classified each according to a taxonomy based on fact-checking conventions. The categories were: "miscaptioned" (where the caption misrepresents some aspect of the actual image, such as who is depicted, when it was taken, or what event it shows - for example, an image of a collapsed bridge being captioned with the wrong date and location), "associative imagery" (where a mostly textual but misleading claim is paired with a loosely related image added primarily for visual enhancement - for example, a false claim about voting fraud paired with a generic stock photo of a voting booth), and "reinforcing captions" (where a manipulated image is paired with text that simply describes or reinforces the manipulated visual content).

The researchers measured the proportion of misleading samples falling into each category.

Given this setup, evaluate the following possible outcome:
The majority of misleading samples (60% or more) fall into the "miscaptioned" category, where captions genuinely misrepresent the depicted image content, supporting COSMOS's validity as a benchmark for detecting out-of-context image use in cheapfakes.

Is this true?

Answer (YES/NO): NO